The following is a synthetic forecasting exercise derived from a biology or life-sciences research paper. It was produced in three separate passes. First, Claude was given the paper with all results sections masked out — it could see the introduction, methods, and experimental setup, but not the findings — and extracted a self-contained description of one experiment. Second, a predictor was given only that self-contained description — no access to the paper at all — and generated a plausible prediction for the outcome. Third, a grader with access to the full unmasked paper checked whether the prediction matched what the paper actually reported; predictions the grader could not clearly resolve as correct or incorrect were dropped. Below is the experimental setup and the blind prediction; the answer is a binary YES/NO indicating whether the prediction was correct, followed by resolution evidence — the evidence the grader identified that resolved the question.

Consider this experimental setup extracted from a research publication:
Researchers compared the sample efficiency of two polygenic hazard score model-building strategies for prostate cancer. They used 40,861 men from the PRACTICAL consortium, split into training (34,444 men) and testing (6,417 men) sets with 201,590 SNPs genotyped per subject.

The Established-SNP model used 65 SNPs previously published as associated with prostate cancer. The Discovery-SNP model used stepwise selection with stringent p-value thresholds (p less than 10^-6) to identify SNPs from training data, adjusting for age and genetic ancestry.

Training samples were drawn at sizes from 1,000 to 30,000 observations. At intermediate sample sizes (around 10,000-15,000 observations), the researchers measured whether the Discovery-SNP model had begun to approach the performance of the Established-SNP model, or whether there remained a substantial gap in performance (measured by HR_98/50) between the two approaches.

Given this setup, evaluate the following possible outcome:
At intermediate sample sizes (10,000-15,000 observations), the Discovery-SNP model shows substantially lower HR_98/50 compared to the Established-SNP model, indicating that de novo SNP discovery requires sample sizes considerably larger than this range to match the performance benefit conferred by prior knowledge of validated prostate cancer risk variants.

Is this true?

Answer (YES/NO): YES